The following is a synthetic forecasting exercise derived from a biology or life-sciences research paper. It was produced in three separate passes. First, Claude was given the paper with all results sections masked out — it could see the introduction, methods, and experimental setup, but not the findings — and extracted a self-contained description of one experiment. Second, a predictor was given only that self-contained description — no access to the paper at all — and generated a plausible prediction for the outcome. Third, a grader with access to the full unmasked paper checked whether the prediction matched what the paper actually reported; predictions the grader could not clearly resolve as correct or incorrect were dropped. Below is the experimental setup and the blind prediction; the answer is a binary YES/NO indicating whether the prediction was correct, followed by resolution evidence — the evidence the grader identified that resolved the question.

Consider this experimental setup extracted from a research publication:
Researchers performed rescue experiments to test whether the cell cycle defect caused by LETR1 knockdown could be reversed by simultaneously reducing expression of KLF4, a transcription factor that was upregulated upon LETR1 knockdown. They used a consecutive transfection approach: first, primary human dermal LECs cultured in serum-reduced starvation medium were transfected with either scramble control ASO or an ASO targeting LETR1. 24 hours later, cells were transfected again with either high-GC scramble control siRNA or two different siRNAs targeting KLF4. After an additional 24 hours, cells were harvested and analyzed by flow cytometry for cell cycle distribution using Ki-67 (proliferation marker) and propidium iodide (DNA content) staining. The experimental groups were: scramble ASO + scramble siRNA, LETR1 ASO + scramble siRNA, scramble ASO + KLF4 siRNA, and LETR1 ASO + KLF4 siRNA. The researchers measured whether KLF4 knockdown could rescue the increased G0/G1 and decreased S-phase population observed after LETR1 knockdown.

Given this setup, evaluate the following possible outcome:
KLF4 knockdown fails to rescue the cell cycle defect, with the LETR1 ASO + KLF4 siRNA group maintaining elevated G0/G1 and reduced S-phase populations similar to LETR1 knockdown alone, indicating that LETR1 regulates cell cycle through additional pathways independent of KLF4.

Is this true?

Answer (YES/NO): NO